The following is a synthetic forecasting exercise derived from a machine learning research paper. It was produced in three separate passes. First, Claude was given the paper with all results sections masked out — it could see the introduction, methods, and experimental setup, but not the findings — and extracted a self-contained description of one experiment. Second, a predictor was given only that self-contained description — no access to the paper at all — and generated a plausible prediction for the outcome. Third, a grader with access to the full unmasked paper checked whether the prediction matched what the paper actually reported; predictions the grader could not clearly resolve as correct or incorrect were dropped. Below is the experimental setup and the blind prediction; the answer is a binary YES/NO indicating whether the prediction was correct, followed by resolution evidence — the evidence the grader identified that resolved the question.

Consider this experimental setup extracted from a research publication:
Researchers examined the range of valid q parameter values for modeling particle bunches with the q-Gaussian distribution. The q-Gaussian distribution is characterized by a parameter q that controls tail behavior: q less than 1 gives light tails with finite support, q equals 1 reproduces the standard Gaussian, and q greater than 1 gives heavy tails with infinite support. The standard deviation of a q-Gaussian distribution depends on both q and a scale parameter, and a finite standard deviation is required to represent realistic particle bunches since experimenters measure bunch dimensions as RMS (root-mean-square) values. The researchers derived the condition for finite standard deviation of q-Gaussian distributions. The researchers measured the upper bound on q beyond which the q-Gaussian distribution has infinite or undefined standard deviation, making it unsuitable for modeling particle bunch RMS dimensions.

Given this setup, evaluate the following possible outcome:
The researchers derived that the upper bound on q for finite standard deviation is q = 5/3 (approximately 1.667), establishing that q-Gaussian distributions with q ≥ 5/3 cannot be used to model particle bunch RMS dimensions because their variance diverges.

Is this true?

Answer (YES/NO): YES